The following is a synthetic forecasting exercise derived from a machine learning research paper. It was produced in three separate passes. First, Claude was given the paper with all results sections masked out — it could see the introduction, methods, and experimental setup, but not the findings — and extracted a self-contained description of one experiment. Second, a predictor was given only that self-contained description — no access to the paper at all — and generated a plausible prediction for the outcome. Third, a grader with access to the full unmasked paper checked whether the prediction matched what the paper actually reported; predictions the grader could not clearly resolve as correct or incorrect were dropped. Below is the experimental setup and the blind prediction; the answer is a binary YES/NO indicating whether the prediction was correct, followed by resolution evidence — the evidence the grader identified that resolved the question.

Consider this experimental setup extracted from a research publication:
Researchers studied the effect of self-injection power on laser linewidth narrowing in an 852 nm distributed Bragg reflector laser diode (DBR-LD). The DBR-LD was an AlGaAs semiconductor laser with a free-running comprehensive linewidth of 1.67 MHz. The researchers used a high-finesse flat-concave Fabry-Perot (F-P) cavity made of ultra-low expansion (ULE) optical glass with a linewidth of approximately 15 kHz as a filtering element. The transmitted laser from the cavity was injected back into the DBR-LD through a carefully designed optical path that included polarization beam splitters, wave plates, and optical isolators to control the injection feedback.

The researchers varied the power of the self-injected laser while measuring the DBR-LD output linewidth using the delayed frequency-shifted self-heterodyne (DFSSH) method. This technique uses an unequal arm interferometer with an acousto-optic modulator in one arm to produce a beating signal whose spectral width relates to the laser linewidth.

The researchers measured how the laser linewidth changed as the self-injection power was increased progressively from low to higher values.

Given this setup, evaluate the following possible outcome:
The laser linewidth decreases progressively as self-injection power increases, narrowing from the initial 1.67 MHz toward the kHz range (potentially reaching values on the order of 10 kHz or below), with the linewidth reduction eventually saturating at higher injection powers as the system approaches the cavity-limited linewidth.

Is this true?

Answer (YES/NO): NO